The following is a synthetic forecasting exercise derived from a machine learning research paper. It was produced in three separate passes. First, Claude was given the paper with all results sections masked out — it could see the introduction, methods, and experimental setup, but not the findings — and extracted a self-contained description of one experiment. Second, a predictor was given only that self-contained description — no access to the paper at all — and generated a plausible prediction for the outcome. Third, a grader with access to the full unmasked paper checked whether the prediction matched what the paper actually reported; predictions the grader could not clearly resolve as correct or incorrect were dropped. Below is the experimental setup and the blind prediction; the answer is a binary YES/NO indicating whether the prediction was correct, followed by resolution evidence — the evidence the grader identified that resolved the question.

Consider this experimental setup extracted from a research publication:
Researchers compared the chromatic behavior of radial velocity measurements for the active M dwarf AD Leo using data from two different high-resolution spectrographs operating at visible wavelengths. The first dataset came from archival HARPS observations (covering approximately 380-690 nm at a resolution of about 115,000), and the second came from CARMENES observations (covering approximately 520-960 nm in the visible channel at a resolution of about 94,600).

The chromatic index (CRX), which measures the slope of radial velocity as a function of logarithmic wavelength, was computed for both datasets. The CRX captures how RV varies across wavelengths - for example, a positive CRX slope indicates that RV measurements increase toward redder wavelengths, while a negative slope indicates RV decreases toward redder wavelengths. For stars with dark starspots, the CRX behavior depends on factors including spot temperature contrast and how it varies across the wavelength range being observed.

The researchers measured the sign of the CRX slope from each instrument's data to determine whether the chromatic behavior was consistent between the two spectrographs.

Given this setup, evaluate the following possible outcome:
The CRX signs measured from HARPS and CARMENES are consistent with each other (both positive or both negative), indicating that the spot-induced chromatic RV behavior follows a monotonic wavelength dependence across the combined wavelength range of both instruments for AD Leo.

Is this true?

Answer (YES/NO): NO